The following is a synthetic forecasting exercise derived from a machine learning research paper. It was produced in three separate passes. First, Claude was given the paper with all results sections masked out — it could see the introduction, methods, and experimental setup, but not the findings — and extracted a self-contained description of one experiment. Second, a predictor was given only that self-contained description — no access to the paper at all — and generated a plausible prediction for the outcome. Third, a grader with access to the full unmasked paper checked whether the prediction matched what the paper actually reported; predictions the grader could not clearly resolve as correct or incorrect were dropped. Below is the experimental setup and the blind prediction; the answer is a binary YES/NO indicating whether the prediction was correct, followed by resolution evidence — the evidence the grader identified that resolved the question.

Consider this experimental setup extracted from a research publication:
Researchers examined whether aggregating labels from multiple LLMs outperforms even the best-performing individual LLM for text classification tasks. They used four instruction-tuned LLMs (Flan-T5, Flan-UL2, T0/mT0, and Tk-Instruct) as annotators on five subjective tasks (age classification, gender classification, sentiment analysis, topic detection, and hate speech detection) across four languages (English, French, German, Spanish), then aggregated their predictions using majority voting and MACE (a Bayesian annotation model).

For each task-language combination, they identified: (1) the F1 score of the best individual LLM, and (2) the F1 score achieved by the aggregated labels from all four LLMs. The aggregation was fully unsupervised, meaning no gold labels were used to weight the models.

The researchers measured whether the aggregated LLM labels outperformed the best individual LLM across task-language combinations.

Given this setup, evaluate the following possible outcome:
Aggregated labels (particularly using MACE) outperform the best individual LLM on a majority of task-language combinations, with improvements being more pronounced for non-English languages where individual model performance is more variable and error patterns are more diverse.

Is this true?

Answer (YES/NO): NO